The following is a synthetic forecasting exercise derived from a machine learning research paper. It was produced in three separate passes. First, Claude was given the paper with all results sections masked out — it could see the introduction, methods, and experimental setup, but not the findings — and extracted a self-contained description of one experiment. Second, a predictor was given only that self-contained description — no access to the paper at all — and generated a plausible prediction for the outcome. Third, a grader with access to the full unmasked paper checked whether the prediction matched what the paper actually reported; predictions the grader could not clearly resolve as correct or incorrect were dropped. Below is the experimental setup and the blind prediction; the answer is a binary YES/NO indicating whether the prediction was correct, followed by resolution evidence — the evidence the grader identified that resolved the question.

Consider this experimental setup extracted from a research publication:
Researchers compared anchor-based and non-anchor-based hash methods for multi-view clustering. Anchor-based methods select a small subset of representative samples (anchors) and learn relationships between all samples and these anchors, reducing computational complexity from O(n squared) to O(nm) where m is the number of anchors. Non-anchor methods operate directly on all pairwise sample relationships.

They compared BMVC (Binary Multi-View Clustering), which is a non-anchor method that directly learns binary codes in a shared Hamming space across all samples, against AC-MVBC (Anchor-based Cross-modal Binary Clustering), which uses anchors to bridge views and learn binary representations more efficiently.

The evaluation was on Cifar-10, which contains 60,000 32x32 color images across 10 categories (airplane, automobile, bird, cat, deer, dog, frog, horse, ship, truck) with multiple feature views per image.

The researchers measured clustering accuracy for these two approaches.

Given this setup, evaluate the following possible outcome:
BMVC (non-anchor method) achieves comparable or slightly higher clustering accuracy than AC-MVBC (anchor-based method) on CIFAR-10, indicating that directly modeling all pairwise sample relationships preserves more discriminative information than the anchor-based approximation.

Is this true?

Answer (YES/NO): NO